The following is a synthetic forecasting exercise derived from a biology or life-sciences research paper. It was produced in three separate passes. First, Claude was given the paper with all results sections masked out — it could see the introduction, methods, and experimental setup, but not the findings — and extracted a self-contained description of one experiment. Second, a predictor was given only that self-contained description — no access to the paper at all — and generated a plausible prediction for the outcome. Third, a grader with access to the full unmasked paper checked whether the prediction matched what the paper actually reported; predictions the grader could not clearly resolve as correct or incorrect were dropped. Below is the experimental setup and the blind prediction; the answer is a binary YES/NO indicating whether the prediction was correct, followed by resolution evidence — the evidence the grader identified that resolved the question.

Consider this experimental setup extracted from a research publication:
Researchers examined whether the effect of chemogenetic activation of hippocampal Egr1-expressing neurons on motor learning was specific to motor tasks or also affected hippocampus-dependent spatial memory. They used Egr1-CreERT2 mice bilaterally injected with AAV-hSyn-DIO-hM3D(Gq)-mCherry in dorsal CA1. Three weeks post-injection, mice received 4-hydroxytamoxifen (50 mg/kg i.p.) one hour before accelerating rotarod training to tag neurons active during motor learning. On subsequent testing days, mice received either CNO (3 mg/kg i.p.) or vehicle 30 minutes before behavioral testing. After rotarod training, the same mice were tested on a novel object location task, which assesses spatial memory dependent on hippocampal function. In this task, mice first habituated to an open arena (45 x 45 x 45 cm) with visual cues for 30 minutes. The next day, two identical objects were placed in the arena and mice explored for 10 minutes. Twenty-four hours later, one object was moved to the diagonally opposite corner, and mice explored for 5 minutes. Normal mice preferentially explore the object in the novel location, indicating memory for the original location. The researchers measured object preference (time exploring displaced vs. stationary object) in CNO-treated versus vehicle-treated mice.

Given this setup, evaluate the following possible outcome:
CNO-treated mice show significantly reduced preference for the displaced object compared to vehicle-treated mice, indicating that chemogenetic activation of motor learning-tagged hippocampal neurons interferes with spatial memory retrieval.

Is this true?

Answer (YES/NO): NO